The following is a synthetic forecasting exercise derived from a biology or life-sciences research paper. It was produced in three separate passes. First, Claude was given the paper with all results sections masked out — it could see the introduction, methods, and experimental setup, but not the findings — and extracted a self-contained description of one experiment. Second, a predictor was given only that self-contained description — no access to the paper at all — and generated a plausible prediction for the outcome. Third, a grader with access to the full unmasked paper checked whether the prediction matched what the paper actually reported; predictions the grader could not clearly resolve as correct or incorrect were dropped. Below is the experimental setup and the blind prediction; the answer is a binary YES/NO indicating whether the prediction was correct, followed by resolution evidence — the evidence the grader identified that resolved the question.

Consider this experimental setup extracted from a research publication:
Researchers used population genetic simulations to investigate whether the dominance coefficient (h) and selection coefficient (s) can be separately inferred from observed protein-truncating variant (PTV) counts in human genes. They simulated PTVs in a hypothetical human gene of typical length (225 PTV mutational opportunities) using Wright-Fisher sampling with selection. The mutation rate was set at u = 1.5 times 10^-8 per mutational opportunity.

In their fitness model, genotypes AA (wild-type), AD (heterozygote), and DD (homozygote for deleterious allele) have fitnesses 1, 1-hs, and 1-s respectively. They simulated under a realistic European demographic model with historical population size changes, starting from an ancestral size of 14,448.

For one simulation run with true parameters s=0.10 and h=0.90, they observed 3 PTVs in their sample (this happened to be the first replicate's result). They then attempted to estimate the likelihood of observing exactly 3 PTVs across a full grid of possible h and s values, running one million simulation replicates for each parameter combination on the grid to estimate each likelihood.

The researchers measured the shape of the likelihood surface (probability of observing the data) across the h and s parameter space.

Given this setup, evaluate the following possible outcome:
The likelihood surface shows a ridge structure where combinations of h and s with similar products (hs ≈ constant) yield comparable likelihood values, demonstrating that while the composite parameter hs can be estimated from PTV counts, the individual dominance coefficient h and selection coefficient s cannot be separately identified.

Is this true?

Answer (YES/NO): YES